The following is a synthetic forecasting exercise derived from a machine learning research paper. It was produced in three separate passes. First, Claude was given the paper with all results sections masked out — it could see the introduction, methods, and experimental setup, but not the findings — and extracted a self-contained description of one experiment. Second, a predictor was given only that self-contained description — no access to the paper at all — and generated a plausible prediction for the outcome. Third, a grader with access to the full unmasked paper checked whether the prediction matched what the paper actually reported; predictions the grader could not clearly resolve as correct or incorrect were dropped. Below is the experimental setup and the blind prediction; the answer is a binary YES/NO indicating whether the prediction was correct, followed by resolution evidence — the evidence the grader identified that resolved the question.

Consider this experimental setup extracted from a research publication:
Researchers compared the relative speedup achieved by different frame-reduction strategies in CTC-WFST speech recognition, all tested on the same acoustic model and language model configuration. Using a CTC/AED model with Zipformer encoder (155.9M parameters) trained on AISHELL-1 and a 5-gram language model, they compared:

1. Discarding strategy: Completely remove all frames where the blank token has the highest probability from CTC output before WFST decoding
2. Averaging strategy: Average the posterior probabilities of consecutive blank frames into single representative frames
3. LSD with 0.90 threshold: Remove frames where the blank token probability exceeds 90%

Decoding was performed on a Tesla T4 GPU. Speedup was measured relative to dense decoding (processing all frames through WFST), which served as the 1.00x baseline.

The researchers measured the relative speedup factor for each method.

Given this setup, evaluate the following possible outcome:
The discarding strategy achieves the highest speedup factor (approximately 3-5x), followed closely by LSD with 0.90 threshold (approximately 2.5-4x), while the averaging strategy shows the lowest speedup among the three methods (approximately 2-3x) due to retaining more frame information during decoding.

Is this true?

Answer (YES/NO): YES